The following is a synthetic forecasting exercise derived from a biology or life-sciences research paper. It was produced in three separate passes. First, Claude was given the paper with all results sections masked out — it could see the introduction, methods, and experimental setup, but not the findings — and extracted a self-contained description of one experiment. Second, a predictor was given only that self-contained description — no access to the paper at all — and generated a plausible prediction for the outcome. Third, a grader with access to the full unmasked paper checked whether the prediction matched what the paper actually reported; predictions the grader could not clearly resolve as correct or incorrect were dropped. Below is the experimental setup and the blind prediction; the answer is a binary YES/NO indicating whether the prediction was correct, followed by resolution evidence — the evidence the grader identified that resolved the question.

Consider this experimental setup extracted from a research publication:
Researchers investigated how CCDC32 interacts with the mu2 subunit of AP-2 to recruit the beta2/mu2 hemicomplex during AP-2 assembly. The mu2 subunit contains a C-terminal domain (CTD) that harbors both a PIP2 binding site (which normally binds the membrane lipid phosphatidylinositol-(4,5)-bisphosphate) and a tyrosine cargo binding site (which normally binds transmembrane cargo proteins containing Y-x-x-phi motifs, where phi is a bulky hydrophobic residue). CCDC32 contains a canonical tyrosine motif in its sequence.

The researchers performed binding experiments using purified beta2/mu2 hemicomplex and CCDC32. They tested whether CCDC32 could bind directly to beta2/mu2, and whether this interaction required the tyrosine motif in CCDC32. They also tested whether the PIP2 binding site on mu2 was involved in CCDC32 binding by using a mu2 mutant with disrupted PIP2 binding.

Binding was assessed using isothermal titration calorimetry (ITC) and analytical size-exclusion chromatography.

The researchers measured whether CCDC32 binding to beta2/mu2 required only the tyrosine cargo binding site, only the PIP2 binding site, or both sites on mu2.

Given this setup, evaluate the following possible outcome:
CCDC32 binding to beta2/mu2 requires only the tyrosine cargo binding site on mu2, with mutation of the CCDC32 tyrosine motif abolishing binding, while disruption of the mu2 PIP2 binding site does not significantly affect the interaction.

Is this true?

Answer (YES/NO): NO